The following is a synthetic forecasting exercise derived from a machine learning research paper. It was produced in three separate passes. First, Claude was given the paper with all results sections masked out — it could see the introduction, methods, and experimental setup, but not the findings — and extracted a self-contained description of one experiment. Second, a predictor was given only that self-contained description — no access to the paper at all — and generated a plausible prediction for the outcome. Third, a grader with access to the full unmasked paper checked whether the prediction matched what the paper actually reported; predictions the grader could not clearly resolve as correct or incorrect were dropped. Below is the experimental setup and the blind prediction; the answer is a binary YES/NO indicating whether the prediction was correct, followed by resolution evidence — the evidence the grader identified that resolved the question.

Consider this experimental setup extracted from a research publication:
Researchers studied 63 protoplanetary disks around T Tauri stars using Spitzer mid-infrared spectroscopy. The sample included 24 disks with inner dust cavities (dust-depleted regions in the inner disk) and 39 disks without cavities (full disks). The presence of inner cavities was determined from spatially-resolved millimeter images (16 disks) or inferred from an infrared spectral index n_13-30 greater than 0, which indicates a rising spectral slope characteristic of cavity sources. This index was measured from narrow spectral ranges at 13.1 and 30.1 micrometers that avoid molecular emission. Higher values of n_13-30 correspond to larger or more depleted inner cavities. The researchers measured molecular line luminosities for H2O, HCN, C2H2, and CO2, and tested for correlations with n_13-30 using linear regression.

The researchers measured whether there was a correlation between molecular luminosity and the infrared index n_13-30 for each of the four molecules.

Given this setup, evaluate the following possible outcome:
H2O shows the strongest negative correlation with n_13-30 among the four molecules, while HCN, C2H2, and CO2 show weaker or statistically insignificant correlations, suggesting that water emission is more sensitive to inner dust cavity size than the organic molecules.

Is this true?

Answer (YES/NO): NO